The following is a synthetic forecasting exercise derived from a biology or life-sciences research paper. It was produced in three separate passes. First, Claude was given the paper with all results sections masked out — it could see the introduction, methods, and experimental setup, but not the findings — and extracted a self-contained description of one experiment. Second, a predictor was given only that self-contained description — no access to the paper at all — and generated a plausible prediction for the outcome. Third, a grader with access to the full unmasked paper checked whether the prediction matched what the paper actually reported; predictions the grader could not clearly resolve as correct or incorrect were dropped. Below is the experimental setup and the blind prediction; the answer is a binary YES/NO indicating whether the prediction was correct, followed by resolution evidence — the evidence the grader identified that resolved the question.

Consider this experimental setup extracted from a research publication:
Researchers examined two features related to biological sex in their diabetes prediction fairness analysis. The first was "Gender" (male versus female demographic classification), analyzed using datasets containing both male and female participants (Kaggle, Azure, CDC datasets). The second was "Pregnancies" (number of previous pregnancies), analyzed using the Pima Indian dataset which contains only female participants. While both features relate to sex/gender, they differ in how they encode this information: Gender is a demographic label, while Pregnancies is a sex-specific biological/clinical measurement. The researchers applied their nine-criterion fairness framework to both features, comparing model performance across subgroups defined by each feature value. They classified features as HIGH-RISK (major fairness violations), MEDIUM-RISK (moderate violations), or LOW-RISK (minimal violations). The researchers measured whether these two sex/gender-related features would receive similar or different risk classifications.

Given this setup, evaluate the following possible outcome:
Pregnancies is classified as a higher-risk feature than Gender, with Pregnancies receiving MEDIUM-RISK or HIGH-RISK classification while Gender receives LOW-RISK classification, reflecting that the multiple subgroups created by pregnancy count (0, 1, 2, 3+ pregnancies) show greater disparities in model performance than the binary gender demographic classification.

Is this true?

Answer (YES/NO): NO